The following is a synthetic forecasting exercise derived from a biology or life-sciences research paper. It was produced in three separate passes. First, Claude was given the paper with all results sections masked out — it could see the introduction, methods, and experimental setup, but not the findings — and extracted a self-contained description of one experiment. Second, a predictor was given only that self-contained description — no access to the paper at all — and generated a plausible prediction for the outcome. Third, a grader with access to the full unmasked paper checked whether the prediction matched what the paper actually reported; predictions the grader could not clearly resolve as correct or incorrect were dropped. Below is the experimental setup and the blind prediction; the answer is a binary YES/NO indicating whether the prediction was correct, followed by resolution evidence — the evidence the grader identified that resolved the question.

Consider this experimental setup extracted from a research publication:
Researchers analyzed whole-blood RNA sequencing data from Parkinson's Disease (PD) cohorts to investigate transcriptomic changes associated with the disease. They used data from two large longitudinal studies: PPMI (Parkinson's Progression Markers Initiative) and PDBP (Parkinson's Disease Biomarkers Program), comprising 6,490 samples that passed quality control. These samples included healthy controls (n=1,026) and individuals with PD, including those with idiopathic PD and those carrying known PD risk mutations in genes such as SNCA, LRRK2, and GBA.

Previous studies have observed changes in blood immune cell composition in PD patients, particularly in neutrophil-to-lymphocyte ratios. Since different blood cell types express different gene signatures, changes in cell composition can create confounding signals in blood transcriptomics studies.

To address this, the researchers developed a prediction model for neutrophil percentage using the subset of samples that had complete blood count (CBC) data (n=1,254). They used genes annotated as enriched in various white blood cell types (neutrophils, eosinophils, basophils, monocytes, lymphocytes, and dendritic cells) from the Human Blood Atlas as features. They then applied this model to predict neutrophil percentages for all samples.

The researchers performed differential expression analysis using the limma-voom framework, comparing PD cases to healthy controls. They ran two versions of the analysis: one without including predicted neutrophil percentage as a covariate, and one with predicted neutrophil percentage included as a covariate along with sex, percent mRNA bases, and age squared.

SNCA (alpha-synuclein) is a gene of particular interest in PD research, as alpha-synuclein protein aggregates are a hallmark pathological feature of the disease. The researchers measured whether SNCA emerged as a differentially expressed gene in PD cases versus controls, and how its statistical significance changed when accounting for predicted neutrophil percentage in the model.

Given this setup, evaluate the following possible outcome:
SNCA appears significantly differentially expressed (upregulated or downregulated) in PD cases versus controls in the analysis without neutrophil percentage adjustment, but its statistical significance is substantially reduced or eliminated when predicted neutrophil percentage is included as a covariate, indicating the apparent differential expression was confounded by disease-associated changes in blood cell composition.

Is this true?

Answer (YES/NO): NO